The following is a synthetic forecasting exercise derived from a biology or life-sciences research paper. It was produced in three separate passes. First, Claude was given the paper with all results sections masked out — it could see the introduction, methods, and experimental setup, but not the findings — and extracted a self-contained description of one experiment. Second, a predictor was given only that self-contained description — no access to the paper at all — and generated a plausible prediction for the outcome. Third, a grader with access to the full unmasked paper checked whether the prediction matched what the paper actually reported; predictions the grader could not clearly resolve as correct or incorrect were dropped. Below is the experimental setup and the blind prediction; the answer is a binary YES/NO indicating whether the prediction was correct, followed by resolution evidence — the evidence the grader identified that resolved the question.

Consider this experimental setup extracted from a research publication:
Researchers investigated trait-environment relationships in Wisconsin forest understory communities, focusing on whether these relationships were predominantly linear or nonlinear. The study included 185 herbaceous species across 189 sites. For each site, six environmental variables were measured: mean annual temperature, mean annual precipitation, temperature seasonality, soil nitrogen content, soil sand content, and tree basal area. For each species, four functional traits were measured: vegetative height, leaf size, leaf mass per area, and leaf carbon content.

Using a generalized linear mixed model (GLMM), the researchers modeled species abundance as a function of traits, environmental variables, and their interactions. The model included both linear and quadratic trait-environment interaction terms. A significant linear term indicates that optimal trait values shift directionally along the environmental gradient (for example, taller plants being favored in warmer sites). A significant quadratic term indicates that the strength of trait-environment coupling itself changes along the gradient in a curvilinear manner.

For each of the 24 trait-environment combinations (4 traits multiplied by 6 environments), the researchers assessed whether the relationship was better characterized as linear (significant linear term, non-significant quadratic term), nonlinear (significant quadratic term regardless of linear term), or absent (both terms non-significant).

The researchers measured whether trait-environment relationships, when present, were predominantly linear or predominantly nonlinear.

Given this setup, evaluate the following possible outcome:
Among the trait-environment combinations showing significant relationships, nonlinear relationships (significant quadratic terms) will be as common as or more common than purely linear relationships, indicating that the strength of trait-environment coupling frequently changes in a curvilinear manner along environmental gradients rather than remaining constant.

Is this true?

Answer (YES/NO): NO